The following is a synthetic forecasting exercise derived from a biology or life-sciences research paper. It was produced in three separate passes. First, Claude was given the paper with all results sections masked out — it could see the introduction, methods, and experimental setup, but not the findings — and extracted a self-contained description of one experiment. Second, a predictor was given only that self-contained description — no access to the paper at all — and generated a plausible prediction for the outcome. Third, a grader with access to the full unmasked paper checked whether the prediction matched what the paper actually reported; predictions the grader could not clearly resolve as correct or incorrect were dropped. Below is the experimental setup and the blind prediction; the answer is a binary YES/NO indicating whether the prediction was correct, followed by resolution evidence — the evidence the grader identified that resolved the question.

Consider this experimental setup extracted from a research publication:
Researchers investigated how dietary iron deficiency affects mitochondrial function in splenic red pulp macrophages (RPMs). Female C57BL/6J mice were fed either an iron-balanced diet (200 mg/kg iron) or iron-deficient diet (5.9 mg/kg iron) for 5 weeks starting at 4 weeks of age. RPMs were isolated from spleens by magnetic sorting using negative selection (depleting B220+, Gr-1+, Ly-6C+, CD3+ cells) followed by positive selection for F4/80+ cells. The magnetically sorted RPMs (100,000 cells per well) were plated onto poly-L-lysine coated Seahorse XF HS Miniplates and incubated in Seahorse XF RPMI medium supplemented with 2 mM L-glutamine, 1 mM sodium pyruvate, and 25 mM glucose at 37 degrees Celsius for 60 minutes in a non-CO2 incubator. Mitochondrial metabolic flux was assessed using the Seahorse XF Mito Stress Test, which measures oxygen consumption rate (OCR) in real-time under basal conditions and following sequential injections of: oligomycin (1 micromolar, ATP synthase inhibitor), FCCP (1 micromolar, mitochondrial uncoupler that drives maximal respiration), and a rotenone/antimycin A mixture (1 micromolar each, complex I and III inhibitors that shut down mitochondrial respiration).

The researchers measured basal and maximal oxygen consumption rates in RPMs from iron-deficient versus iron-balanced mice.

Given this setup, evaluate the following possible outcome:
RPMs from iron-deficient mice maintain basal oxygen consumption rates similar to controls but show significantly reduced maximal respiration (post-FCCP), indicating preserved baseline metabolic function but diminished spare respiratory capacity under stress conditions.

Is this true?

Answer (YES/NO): NO